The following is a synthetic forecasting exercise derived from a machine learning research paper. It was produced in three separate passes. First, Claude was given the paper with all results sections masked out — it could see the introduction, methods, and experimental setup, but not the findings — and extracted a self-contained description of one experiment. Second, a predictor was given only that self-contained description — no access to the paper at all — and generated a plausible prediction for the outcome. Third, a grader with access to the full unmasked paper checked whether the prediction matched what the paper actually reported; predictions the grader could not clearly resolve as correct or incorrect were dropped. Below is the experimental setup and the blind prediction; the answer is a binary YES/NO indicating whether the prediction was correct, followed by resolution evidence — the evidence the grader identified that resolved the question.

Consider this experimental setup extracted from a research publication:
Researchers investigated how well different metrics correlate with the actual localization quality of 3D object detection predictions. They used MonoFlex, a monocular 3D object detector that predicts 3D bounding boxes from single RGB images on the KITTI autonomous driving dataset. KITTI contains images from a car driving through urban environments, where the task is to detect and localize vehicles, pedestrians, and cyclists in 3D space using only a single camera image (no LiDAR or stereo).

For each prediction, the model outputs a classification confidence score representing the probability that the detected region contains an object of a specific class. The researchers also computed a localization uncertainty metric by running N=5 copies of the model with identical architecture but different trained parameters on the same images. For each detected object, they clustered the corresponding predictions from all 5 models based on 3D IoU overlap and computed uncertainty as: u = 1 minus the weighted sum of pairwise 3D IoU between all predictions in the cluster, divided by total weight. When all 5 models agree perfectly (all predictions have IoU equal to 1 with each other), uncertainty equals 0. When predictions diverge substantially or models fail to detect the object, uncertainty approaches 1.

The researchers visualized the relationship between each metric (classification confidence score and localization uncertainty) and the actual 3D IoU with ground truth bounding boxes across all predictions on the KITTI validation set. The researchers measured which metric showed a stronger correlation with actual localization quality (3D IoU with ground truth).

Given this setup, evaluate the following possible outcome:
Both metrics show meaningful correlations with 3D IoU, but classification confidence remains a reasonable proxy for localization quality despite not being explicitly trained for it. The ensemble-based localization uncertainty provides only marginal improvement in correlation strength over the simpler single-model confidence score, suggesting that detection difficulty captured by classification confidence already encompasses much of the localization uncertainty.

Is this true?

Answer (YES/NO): NO